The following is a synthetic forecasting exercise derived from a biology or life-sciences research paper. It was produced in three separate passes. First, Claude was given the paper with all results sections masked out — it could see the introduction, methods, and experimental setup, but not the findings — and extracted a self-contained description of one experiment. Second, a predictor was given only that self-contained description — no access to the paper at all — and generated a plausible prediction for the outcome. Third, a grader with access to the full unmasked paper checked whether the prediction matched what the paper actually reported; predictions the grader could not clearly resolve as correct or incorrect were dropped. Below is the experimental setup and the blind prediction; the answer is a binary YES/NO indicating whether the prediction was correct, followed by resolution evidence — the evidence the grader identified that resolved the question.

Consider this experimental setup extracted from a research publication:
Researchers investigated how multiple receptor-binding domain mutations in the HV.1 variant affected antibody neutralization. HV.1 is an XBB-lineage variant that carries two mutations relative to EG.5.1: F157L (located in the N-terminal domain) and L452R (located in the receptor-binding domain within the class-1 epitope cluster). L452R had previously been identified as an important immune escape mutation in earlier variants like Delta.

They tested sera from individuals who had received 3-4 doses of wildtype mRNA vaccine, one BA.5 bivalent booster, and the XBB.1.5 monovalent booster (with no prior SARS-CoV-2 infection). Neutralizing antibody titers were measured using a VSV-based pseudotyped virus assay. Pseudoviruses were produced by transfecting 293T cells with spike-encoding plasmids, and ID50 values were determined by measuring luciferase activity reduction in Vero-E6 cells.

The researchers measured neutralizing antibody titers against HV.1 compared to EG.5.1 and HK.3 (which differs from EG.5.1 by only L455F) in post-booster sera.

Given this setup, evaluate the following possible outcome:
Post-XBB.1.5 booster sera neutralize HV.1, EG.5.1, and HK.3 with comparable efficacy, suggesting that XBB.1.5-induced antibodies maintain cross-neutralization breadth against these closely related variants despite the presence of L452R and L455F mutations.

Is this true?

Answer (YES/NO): NO